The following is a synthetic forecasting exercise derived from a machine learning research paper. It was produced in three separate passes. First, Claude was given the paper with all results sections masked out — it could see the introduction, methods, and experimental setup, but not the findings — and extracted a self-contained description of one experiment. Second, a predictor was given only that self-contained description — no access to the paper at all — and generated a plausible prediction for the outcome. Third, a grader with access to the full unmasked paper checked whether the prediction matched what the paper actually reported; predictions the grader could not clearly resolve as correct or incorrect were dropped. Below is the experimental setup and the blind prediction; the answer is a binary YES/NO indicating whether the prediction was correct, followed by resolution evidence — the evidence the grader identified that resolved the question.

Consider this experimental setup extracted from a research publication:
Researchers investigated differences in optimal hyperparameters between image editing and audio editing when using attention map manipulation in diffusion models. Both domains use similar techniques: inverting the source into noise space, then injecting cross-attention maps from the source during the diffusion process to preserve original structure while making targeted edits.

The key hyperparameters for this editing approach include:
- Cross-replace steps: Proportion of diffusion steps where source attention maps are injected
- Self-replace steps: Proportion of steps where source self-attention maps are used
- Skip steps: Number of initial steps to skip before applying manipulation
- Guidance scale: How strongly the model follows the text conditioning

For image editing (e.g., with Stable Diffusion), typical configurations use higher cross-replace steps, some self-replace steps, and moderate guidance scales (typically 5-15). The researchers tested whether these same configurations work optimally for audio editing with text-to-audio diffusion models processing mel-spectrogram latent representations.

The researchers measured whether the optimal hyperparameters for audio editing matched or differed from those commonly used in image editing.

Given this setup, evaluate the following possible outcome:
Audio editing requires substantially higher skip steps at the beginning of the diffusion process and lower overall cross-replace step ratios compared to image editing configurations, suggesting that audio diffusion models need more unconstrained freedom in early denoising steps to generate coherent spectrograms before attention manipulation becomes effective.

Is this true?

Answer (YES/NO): NO